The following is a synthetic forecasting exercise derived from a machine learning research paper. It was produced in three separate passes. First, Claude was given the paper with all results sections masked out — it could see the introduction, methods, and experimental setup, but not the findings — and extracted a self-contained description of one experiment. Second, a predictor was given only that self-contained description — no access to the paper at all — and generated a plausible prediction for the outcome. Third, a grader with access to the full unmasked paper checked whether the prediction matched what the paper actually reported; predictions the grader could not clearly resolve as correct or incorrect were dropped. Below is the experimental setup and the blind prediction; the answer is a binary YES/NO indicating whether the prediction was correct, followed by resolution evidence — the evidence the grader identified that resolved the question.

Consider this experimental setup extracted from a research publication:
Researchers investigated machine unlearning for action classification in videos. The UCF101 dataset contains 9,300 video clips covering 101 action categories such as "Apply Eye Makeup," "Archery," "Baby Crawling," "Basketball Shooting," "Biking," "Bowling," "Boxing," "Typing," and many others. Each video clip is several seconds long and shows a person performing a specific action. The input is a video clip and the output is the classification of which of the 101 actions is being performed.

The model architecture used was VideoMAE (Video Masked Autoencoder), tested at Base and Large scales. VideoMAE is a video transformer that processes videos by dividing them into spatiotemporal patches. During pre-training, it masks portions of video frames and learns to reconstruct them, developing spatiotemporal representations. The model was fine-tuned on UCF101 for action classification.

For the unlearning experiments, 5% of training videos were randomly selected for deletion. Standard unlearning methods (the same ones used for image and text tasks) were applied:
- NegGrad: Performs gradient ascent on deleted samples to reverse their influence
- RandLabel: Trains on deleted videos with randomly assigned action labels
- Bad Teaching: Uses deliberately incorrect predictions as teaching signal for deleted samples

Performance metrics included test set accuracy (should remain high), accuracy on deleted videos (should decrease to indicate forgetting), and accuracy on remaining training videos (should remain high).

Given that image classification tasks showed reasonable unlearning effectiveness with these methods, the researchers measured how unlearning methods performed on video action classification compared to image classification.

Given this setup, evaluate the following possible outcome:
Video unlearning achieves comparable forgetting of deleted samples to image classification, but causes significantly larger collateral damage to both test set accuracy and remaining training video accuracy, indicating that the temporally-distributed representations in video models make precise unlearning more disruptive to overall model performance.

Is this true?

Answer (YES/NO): NO